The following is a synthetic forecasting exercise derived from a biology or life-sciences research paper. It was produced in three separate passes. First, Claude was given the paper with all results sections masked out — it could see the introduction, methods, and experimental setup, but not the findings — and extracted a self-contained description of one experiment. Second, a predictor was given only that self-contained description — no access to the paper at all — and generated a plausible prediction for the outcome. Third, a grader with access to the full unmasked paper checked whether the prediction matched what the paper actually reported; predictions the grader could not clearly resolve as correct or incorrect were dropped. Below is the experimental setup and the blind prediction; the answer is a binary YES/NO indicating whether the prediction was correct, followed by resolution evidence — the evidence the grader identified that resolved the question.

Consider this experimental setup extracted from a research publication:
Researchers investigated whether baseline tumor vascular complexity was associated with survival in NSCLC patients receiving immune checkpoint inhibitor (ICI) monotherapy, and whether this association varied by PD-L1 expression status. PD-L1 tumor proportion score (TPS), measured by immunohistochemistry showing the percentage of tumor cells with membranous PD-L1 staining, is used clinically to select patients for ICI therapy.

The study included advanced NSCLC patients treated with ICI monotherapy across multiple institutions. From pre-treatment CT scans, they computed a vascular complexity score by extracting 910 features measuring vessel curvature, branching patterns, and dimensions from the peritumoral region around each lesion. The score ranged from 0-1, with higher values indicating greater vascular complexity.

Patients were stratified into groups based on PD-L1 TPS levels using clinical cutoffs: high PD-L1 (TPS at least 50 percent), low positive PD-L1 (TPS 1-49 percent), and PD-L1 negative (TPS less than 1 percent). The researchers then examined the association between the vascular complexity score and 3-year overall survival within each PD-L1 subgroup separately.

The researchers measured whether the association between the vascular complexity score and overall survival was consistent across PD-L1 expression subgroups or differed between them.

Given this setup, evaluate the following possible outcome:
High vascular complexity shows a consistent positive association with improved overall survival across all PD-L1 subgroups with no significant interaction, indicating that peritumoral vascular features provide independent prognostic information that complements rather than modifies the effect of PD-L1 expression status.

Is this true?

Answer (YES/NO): NO